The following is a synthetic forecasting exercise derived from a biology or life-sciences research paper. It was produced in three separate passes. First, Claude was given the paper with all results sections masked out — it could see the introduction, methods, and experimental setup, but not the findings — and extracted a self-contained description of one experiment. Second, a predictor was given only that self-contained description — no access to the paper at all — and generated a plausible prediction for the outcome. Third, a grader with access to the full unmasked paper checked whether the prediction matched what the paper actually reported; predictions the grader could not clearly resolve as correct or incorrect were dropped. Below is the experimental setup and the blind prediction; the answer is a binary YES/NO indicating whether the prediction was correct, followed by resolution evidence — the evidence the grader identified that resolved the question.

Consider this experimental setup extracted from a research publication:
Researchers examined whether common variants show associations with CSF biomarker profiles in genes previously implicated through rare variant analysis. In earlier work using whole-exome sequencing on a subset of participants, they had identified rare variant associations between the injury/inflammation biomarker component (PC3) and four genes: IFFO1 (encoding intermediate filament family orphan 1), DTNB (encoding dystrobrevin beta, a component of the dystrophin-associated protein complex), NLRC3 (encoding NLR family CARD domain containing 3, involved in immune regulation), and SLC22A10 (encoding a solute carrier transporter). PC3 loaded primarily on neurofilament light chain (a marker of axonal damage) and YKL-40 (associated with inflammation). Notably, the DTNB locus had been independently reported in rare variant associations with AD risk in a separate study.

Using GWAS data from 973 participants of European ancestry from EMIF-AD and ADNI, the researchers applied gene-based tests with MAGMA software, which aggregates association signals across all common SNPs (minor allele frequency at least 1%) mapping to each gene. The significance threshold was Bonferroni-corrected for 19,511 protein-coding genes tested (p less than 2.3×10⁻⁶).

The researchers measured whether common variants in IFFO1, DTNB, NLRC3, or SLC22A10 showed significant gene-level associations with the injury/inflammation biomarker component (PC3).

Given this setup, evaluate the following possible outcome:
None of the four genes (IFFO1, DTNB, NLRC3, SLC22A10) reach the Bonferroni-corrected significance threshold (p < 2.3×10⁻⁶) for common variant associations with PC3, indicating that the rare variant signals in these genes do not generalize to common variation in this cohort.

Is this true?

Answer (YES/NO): YES